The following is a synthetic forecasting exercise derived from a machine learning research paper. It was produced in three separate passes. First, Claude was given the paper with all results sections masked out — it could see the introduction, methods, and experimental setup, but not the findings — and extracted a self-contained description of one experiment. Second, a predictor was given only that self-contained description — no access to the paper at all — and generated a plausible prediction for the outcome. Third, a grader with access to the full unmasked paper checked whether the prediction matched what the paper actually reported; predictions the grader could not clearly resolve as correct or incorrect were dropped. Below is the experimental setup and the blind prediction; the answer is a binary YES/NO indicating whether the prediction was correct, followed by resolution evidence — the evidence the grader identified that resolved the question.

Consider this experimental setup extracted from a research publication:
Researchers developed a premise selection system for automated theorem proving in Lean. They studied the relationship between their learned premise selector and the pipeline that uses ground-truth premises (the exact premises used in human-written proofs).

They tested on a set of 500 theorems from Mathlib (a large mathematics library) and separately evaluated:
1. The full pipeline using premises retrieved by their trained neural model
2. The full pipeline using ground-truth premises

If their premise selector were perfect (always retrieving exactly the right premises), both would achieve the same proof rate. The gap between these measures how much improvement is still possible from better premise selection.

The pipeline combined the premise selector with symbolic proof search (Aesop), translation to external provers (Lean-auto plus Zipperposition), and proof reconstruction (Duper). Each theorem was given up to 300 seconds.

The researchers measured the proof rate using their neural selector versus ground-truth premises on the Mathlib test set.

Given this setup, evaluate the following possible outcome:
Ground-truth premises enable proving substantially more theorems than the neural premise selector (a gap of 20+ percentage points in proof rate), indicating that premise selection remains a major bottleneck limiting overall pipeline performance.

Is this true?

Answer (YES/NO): NO